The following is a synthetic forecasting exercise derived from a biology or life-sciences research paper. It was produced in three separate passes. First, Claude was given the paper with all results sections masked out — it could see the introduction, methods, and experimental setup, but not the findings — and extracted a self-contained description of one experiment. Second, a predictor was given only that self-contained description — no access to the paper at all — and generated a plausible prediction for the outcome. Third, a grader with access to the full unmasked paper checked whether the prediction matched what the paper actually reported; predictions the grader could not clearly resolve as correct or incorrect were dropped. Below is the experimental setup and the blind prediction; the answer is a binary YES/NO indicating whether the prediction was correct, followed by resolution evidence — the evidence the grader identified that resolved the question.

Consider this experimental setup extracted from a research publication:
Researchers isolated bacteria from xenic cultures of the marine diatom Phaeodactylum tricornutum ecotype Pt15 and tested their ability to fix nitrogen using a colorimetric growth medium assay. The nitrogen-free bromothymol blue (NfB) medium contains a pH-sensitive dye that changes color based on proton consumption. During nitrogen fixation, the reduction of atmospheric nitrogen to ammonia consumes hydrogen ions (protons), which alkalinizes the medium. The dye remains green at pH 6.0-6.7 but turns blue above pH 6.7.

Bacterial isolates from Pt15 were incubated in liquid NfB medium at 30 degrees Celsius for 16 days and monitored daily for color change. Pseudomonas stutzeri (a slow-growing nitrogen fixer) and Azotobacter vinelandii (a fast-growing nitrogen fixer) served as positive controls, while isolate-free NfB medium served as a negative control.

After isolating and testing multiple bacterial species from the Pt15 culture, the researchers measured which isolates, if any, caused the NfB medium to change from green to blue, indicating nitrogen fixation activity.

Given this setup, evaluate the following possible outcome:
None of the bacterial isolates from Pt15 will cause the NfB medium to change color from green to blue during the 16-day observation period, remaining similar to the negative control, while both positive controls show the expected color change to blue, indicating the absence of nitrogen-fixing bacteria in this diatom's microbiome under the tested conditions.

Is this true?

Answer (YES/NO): NO